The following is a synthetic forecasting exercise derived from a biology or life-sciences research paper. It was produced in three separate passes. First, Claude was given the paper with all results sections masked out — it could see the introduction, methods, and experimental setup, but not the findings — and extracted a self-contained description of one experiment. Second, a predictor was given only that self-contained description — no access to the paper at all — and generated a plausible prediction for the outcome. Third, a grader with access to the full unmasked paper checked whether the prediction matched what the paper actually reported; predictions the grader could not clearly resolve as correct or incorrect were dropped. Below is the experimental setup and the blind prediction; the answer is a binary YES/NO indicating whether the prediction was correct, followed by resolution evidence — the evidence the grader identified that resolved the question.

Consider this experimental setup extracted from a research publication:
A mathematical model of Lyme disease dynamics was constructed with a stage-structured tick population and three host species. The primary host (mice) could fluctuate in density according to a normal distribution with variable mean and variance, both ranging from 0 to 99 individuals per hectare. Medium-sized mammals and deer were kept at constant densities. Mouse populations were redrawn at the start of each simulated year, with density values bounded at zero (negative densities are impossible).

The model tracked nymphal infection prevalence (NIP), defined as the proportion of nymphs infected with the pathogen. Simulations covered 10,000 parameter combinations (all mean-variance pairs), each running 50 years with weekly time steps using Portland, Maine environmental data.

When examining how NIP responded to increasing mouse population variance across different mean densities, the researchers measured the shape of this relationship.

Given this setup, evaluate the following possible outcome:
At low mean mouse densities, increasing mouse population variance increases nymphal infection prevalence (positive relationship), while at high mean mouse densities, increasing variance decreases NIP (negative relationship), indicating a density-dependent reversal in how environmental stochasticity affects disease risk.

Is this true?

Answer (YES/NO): NO